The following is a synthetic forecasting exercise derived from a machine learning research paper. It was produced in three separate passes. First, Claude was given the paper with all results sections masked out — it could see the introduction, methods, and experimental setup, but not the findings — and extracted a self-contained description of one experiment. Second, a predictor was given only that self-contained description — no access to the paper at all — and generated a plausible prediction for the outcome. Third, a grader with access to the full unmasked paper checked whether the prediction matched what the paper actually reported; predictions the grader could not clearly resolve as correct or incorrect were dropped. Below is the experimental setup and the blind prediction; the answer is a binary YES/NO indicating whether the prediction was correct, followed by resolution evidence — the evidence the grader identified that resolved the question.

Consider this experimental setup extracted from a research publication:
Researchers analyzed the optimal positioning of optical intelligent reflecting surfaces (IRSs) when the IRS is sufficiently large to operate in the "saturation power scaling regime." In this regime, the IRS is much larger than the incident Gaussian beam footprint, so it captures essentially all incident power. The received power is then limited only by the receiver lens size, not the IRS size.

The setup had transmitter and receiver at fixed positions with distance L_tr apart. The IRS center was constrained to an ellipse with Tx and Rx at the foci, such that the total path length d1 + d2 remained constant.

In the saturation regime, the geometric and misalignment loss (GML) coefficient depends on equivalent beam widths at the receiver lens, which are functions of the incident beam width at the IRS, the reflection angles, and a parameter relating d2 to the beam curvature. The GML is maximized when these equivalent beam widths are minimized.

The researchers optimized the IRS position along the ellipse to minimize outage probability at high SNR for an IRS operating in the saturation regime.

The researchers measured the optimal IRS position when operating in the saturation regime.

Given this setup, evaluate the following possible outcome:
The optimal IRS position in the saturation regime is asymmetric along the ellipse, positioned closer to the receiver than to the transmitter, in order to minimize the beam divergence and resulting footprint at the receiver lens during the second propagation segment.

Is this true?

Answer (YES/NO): NO